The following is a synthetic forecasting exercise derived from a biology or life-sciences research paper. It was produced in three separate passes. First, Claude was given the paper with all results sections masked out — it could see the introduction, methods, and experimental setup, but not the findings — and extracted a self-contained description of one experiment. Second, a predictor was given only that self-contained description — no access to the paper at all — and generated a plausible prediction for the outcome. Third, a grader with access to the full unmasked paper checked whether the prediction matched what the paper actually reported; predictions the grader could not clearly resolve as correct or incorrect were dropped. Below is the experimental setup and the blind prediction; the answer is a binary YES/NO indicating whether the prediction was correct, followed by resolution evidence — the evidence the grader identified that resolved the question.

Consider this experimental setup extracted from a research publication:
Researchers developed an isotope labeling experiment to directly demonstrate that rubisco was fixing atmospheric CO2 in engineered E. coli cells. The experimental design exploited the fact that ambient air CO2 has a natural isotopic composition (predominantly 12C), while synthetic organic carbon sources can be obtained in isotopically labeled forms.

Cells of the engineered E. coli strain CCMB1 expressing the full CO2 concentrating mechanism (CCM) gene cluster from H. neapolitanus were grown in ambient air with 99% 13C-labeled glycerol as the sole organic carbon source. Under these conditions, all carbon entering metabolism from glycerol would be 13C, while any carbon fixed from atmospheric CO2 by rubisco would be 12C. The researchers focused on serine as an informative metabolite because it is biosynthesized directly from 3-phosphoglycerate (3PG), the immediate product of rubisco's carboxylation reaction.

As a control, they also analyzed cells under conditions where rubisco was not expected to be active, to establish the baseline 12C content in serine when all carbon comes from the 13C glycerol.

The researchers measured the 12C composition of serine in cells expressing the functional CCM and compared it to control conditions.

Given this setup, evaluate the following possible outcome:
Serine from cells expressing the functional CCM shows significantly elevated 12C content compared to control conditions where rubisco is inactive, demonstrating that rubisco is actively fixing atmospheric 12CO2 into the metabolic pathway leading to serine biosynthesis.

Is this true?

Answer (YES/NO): YES